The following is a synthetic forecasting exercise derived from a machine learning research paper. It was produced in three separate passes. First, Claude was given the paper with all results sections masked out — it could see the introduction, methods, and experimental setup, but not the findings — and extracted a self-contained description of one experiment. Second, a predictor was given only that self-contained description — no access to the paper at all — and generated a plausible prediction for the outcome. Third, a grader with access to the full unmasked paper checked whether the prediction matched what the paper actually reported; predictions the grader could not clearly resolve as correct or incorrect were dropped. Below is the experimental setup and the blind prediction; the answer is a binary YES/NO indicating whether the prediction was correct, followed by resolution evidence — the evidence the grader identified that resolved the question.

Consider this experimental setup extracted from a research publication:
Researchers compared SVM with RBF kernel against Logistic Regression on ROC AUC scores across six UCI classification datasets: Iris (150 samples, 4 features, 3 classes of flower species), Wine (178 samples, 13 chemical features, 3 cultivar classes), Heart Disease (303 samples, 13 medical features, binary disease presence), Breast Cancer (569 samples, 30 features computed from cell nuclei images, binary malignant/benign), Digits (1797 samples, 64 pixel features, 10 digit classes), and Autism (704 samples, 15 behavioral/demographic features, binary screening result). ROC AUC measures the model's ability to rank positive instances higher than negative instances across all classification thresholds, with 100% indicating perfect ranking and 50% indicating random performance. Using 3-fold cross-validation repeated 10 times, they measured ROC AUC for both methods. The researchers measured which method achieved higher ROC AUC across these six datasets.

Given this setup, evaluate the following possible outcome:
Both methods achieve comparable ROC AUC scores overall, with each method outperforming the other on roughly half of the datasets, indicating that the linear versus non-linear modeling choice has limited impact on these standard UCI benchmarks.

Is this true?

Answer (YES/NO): NO